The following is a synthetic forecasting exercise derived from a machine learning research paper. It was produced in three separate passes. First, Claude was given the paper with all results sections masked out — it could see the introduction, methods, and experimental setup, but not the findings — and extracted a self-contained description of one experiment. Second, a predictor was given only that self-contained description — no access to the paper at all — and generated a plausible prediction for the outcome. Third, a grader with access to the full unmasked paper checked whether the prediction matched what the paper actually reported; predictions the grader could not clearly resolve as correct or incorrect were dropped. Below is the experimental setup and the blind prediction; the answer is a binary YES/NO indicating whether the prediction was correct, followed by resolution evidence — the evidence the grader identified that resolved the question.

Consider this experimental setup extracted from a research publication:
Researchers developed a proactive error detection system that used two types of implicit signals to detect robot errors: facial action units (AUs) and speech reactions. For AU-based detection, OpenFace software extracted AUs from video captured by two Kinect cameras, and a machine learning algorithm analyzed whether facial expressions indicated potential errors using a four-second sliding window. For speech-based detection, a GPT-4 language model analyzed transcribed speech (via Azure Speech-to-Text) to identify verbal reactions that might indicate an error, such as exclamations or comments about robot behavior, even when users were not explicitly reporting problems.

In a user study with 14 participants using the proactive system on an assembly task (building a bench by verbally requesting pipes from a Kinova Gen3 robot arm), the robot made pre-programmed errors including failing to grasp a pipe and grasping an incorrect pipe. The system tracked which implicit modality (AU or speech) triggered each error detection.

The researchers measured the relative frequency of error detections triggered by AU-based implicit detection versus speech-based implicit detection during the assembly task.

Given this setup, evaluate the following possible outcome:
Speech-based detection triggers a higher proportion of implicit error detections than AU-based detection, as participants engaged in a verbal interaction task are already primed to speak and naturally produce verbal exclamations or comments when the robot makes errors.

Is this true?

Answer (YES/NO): NO